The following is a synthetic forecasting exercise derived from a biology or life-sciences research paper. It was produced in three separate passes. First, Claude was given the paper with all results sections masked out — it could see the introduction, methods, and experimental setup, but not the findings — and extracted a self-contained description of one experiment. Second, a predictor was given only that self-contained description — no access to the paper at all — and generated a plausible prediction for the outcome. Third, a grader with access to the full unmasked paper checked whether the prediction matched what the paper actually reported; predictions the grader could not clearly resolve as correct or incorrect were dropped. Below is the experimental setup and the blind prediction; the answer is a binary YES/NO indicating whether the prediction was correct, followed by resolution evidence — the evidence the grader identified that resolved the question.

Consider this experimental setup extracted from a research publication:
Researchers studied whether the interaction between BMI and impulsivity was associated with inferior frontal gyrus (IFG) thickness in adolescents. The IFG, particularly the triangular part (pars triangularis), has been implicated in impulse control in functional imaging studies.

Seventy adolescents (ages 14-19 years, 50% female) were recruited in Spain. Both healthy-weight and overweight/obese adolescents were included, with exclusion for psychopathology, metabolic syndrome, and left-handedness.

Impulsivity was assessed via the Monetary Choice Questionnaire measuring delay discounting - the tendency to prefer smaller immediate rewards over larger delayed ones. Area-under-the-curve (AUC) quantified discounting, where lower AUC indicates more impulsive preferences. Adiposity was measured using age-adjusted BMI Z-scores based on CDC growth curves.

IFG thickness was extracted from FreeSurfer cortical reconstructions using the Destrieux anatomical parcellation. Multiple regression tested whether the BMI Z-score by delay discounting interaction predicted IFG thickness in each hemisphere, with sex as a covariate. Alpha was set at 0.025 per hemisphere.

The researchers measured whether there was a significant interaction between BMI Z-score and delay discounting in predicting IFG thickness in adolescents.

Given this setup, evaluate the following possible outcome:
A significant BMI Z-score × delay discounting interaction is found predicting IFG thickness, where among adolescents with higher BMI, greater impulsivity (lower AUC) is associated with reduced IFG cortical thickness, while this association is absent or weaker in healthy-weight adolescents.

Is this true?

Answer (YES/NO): NO